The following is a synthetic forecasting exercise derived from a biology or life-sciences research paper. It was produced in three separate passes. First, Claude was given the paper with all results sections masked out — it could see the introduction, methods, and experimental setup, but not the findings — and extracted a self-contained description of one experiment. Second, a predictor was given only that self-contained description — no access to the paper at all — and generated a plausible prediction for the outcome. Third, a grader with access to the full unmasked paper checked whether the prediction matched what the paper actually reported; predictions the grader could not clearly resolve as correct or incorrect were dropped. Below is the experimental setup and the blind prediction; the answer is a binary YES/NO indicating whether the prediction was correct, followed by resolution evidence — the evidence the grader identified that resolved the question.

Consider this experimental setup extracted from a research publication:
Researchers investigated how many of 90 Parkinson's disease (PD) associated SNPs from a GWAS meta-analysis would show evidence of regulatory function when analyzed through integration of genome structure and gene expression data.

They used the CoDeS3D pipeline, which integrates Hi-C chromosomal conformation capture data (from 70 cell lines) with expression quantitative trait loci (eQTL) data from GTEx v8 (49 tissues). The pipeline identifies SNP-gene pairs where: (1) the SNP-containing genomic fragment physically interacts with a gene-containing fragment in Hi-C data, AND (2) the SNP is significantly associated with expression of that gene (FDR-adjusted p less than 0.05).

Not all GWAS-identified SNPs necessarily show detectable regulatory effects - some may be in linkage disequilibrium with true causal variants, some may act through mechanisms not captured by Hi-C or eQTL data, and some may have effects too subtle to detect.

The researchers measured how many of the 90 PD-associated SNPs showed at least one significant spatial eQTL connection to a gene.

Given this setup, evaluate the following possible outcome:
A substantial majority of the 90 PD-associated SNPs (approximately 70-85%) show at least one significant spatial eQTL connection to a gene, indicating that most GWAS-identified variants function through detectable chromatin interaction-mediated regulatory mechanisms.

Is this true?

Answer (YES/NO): YES